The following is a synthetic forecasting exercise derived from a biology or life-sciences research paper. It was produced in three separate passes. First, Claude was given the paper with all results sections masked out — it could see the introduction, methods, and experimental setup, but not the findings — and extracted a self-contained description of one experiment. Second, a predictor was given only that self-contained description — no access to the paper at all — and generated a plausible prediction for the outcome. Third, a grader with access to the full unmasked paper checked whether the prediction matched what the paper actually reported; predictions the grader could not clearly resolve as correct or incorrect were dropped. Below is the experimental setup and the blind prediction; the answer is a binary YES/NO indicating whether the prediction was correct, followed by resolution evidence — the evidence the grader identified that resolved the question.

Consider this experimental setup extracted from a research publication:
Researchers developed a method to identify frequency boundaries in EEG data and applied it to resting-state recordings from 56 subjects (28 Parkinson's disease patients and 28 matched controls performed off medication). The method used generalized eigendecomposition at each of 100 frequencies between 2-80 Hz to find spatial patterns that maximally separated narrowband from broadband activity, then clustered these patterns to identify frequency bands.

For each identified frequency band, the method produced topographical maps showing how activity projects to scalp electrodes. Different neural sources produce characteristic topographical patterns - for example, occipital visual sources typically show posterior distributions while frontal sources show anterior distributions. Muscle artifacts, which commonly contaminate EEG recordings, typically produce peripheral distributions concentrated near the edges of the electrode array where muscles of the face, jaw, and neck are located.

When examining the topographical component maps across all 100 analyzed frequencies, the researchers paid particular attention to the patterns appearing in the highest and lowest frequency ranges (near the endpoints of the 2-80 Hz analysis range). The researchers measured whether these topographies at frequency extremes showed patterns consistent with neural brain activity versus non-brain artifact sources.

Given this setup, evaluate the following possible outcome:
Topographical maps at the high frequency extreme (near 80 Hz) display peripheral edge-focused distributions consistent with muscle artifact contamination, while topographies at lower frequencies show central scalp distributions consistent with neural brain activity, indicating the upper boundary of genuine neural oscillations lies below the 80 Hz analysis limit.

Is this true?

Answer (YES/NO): NO